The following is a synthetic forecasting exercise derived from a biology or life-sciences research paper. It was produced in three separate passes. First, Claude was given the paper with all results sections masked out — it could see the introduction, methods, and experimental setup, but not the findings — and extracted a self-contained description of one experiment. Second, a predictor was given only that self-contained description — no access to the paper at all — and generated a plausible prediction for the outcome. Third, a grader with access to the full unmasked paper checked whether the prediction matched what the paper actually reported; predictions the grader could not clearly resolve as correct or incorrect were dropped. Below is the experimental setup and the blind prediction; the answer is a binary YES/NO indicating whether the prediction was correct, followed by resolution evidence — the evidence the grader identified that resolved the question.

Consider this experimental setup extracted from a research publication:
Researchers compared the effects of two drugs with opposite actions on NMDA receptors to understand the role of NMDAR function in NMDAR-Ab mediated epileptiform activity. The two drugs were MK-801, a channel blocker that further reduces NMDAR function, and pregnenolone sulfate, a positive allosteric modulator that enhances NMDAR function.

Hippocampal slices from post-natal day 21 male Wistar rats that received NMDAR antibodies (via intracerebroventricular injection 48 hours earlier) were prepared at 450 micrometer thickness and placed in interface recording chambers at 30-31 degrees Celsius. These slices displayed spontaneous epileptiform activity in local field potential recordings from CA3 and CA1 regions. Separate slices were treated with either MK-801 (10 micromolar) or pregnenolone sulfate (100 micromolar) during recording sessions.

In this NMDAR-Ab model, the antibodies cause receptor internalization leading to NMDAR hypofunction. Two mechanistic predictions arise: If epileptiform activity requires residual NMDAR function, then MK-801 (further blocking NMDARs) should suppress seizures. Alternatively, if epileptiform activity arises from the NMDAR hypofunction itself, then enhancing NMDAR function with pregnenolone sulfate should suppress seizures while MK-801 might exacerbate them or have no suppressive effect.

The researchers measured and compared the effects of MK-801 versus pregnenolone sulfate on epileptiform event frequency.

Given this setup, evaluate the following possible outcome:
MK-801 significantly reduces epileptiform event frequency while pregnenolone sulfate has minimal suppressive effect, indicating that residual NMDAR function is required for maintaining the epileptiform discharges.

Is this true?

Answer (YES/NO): NO